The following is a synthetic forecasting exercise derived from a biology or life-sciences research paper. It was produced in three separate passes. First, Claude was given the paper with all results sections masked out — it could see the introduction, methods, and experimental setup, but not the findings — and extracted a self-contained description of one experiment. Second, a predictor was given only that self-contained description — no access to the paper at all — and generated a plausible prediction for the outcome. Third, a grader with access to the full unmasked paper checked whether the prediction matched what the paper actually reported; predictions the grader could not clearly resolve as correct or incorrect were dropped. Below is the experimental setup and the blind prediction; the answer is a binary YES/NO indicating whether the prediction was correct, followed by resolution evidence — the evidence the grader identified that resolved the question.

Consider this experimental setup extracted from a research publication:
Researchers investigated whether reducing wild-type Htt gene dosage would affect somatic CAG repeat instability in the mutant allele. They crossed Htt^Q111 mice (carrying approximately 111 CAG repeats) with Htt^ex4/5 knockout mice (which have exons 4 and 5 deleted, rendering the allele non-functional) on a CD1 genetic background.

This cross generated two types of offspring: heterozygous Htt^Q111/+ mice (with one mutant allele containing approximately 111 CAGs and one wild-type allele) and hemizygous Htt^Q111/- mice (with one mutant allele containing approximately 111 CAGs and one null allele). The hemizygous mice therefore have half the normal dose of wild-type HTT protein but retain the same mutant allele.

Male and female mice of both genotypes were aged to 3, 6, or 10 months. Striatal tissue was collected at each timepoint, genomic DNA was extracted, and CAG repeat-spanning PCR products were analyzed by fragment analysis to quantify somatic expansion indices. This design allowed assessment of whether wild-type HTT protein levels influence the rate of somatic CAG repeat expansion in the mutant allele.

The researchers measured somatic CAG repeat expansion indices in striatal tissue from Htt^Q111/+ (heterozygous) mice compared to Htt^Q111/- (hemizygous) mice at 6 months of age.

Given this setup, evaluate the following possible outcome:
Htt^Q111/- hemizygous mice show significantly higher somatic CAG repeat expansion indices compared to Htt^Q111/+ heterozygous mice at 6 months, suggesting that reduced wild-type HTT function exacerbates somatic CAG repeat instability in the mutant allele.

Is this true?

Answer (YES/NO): NO